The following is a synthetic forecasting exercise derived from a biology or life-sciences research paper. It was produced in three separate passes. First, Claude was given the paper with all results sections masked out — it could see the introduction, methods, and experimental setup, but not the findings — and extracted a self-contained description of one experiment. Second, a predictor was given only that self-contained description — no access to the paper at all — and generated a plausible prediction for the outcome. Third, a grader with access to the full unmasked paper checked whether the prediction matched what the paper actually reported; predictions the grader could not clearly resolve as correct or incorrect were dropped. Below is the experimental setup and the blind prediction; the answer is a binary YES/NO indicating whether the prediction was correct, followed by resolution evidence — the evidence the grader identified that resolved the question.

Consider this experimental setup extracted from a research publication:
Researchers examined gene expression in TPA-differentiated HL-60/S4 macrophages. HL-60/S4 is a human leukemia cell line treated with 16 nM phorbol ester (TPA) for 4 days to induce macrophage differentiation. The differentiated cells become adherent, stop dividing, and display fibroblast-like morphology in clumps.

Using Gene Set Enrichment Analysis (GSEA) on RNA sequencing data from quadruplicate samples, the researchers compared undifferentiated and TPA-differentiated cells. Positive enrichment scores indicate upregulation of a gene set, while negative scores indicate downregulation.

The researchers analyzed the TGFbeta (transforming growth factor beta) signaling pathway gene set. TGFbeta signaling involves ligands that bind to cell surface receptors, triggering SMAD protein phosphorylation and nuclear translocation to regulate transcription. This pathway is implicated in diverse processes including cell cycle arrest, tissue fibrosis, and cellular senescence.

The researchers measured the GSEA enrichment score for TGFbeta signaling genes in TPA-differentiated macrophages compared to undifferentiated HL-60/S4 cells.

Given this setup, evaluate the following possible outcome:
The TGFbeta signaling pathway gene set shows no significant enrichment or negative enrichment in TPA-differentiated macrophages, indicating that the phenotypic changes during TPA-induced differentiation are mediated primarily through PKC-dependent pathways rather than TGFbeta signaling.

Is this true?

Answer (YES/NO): NO